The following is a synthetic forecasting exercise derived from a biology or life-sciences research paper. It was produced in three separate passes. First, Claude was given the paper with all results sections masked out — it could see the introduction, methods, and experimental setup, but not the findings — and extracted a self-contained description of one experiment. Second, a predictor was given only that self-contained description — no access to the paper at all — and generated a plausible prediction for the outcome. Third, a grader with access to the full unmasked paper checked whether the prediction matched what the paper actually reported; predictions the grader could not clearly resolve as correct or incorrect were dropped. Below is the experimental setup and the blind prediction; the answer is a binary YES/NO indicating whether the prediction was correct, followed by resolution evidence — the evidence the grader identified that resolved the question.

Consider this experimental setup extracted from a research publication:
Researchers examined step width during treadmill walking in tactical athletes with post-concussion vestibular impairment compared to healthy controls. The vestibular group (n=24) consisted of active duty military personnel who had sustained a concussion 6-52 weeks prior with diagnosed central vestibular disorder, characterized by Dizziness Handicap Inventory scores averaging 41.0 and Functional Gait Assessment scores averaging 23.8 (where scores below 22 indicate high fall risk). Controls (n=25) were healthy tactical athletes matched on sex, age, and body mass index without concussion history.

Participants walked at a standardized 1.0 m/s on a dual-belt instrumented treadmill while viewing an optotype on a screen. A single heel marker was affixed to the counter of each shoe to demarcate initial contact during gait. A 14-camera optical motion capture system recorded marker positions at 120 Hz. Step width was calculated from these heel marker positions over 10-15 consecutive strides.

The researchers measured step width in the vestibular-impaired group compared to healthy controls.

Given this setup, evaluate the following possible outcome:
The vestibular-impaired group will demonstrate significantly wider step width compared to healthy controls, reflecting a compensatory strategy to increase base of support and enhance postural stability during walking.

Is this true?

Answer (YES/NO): YES